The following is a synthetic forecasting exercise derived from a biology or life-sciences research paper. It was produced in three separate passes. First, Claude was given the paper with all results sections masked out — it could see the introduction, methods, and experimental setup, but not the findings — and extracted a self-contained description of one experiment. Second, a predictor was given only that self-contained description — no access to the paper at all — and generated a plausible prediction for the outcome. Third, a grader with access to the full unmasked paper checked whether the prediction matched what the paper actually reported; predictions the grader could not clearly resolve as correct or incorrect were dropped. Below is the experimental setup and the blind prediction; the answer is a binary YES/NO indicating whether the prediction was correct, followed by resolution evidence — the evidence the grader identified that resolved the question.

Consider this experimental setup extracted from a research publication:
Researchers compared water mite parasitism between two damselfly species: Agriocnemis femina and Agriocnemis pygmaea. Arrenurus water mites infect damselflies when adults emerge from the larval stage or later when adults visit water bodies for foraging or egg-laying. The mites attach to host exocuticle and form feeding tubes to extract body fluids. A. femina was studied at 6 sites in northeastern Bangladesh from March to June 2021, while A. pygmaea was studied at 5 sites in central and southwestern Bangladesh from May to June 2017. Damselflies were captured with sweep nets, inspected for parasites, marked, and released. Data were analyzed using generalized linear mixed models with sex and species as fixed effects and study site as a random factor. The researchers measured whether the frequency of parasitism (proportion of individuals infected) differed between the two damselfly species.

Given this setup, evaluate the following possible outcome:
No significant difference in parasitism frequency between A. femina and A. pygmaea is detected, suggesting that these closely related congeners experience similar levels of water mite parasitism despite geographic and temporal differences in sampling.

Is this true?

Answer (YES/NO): NO